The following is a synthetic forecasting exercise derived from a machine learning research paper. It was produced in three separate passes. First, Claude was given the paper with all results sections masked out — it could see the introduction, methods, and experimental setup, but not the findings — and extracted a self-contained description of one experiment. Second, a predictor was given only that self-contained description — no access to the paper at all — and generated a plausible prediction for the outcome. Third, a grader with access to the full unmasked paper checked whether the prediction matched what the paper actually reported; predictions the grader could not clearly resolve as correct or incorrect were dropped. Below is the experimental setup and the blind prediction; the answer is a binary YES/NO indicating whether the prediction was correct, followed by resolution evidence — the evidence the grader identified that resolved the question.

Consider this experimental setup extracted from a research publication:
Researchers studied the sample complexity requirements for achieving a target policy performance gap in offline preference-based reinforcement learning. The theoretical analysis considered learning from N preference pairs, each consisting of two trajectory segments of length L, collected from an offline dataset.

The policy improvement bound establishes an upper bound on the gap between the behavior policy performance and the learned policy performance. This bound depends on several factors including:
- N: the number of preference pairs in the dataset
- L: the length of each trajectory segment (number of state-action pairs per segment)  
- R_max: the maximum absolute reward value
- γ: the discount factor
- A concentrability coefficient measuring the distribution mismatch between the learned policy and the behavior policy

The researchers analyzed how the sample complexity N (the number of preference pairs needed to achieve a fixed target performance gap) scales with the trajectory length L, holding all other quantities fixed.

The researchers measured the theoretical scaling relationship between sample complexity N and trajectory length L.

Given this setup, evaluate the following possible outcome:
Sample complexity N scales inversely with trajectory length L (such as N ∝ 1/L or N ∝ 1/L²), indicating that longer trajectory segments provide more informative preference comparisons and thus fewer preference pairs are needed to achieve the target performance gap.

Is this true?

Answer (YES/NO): YES